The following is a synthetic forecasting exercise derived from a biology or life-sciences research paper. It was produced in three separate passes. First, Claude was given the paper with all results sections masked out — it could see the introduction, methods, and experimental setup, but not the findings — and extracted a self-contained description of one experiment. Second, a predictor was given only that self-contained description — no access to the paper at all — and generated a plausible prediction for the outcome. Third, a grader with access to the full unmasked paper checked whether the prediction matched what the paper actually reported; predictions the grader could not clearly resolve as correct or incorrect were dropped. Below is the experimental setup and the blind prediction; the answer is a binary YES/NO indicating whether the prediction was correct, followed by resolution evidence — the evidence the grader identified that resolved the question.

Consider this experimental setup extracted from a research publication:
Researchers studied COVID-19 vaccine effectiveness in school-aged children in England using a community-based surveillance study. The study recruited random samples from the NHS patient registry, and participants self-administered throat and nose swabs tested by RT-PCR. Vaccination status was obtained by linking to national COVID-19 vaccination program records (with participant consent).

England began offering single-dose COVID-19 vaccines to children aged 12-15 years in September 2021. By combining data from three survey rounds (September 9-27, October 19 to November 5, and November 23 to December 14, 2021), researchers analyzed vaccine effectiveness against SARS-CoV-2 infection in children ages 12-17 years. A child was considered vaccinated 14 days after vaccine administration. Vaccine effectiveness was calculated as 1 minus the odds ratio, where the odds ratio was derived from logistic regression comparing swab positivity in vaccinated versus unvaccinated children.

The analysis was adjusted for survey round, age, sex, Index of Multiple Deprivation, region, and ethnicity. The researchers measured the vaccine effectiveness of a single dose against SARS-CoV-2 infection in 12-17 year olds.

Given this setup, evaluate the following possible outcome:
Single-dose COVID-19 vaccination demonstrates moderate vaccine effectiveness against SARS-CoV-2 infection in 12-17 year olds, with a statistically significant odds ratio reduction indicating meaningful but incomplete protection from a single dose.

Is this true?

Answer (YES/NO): YES